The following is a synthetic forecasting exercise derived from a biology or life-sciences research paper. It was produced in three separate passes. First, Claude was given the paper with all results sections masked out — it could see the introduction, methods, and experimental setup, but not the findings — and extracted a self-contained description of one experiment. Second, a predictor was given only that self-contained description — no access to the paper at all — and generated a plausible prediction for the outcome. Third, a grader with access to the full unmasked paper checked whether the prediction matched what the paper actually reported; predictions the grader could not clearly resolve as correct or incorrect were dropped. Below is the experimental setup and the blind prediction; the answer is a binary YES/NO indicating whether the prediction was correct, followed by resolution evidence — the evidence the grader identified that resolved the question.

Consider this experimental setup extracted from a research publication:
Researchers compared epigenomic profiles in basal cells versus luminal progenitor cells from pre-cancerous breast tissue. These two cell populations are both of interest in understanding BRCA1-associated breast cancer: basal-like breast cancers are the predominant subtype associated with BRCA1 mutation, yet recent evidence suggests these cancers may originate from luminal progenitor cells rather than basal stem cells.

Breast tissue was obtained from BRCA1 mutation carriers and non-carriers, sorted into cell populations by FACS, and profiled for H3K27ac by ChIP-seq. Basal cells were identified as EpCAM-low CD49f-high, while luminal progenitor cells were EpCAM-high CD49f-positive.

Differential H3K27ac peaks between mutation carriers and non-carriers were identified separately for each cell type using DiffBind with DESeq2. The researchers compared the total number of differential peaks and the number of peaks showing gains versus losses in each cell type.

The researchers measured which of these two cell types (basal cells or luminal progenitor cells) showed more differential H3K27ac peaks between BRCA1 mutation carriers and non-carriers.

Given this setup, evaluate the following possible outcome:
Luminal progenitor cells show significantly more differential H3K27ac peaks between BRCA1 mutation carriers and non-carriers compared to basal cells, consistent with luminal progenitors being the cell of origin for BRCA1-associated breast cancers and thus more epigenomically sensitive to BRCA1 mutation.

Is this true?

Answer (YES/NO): NO